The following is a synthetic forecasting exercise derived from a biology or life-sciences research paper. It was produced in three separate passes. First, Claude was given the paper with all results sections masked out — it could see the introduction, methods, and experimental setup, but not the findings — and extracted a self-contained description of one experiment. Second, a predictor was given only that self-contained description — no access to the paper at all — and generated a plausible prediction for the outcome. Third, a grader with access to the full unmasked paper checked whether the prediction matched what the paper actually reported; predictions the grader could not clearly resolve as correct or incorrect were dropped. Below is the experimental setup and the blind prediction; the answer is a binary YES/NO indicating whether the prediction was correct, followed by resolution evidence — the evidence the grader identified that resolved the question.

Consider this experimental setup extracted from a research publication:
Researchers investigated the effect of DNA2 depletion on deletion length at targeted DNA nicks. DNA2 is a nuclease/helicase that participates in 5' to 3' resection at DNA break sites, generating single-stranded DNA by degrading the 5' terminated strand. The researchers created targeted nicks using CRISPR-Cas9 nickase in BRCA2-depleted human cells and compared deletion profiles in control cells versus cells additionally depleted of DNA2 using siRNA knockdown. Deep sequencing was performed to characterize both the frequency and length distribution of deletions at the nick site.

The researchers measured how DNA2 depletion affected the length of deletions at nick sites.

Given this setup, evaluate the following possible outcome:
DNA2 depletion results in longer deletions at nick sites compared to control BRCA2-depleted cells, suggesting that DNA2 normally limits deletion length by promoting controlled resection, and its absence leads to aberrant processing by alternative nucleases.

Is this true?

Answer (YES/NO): NO